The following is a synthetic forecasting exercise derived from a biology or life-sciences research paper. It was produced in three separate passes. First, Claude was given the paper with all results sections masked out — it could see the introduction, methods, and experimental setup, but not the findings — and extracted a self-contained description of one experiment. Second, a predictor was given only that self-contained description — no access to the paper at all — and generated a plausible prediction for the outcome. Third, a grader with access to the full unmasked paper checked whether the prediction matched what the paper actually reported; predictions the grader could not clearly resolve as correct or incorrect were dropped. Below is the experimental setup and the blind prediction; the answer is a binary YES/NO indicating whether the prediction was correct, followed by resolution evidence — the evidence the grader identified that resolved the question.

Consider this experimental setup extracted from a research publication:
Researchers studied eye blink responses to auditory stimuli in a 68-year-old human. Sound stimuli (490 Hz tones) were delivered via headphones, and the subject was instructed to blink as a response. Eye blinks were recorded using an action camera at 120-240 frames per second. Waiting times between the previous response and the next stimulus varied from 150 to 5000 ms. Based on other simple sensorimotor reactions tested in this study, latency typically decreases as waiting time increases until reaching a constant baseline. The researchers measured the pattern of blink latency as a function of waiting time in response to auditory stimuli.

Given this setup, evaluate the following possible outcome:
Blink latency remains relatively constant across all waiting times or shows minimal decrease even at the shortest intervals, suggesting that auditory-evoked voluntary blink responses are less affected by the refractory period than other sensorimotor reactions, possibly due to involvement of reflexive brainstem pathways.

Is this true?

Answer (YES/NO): NO